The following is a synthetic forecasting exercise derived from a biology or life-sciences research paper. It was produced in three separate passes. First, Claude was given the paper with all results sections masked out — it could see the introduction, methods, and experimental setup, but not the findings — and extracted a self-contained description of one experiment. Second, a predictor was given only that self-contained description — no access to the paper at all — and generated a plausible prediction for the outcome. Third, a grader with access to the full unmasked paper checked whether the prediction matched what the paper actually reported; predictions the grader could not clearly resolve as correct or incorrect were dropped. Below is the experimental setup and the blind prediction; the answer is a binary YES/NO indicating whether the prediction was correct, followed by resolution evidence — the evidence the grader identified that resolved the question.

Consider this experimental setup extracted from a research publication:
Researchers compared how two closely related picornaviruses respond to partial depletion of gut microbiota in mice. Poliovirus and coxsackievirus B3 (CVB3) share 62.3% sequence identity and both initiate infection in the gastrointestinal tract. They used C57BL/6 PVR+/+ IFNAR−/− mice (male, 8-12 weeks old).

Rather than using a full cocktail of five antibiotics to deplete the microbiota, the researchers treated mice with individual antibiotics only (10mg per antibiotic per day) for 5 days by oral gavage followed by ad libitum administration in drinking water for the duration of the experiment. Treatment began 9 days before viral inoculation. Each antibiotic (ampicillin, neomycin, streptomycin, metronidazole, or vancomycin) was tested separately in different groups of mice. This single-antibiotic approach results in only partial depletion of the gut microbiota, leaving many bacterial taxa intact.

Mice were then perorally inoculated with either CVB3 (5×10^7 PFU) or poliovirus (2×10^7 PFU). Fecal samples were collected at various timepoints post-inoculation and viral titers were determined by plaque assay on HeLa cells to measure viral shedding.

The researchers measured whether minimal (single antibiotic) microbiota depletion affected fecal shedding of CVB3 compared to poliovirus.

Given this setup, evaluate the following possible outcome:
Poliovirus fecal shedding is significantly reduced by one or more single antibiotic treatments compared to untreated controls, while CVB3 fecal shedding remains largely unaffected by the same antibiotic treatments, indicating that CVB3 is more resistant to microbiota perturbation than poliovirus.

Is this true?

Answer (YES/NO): NO